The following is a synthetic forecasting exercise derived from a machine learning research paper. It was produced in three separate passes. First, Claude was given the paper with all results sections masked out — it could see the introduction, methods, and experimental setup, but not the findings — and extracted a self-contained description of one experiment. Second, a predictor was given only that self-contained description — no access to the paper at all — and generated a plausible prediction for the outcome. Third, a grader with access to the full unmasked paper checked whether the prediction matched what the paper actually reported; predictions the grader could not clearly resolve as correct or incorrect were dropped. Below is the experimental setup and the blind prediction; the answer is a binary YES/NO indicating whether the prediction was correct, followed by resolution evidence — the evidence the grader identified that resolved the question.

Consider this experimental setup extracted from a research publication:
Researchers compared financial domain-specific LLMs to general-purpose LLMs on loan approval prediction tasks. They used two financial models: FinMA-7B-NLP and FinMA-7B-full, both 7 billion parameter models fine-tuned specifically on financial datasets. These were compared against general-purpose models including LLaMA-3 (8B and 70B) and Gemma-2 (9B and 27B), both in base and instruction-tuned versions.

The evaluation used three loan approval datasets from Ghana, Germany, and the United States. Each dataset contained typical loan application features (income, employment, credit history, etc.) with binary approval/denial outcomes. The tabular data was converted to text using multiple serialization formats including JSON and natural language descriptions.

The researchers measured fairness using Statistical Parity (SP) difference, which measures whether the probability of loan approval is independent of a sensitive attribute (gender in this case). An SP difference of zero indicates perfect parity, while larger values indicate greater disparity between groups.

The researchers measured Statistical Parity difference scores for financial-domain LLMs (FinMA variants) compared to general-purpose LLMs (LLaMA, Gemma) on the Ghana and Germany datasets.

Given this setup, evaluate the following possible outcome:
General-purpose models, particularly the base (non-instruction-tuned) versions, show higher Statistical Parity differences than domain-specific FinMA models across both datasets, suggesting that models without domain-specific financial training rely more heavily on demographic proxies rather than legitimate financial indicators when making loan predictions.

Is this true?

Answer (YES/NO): NO